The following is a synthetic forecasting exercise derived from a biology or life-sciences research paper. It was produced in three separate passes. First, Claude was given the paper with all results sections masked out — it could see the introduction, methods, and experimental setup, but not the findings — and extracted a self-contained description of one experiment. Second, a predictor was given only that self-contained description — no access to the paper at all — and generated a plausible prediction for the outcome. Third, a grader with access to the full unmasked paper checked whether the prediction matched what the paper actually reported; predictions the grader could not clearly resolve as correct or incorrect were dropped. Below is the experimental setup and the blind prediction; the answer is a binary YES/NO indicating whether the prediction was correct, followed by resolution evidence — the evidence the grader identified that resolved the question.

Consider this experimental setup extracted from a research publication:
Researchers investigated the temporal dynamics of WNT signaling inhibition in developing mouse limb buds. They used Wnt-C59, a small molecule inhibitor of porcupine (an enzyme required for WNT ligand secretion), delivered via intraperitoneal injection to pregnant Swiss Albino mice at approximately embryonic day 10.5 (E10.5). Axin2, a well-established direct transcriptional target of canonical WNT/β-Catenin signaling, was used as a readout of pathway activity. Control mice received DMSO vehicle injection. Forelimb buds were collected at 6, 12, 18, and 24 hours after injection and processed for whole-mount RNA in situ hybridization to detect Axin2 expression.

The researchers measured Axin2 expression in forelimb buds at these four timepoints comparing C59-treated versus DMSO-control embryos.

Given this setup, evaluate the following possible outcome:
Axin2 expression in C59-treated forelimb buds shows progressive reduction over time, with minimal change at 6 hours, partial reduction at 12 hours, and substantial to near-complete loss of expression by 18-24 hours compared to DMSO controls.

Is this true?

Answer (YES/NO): NO